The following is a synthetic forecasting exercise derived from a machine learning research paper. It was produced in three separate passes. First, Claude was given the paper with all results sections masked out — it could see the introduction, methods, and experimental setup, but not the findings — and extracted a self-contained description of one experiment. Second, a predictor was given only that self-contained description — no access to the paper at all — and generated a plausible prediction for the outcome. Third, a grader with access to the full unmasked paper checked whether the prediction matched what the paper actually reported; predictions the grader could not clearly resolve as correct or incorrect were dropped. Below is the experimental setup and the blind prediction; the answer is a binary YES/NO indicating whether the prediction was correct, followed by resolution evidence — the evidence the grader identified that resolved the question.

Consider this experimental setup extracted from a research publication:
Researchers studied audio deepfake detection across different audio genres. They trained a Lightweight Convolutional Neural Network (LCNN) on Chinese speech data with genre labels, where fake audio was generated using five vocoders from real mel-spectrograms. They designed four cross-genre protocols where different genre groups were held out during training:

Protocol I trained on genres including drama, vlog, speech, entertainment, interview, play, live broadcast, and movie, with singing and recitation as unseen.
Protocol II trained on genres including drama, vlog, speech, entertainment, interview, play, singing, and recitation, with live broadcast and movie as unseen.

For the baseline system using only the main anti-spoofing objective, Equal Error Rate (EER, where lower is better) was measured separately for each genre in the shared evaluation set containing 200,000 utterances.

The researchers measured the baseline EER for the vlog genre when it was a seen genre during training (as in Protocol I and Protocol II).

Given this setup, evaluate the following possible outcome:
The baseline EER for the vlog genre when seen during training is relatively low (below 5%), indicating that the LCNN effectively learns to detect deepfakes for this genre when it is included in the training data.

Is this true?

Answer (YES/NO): NO